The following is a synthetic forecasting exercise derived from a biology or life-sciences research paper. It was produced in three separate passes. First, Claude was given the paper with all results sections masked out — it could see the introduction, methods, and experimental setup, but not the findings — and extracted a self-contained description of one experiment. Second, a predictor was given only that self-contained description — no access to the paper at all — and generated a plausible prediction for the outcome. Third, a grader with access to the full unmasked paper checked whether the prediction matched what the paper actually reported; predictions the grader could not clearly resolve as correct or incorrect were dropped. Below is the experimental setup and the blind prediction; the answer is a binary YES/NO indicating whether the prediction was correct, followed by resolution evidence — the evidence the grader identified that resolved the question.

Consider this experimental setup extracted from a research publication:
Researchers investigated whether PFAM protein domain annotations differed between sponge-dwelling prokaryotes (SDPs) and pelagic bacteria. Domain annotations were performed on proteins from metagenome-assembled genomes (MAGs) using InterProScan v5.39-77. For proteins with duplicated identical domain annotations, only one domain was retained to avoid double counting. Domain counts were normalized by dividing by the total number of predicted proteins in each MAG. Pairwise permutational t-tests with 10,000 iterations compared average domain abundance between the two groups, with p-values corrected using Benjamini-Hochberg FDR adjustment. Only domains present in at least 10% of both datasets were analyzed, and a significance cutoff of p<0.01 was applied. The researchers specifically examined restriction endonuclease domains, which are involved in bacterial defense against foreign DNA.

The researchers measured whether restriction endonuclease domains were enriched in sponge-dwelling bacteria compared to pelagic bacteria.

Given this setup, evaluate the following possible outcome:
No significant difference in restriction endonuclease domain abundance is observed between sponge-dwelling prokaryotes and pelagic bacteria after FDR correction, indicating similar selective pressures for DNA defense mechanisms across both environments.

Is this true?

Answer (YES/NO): NO